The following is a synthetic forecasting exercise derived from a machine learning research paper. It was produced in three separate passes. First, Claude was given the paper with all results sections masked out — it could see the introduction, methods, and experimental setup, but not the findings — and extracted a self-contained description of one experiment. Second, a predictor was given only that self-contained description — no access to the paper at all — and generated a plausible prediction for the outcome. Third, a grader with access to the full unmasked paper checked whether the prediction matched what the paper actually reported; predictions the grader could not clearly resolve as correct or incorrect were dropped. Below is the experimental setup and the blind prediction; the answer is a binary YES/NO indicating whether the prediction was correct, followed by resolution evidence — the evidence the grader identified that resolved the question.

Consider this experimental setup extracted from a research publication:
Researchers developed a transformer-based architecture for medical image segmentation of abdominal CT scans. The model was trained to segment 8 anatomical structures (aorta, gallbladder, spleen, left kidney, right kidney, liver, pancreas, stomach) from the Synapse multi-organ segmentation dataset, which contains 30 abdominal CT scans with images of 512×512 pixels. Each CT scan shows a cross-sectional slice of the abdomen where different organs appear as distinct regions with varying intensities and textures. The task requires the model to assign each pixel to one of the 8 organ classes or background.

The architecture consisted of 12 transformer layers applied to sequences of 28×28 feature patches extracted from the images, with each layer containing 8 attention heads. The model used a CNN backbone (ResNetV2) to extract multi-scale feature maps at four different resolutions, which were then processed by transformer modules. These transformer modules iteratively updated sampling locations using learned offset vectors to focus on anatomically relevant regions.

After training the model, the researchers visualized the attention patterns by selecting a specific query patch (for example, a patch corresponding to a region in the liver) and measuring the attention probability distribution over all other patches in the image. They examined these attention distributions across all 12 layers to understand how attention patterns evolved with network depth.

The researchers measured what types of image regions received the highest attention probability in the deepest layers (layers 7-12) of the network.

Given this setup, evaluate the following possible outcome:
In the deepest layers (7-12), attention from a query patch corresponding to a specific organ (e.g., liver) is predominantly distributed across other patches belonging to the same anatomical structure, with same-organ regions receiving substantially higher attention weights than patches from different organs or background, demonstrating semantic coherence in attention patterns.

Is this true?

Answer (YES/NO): NO